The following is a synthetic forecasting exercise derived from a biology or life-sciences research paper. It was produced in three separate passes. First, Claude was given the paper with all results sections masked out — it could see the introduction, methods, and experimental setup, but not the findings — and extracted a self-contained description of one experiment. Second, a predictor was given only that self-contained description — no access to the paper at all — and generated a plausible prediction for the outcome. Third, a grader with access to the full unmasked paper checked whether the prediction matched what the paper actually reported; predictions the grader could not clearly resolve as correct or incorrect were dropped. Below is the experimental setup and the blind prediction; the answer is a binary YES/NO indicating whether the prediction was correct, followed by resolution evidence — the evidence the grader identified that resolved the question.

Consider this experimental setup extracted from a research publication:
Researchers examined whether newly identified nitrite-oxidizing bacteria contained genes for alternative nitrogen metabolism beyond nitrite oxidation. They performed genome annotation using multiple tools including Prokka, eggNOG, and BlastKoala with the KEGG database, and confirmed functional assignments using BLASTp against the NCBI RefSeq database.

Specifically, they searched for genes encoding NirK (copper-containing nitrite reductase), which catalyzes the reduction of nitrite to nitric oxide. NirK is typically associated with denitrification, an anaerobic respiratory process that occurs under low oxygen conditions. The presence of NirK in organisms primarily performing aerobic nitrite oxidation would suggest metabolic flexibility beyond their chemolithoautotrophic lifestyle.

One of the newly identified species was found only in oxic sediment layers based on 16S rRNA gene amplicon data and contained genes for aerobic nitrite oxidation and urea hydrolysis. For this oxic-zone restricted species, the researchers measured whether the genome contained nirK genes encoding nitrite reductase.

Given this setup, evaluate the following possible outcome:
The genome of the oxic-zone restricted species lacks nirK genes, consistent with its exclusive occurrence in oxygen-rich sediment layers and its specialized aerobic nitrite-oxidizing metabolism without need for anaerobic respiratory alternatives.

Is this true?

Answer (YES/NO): YES